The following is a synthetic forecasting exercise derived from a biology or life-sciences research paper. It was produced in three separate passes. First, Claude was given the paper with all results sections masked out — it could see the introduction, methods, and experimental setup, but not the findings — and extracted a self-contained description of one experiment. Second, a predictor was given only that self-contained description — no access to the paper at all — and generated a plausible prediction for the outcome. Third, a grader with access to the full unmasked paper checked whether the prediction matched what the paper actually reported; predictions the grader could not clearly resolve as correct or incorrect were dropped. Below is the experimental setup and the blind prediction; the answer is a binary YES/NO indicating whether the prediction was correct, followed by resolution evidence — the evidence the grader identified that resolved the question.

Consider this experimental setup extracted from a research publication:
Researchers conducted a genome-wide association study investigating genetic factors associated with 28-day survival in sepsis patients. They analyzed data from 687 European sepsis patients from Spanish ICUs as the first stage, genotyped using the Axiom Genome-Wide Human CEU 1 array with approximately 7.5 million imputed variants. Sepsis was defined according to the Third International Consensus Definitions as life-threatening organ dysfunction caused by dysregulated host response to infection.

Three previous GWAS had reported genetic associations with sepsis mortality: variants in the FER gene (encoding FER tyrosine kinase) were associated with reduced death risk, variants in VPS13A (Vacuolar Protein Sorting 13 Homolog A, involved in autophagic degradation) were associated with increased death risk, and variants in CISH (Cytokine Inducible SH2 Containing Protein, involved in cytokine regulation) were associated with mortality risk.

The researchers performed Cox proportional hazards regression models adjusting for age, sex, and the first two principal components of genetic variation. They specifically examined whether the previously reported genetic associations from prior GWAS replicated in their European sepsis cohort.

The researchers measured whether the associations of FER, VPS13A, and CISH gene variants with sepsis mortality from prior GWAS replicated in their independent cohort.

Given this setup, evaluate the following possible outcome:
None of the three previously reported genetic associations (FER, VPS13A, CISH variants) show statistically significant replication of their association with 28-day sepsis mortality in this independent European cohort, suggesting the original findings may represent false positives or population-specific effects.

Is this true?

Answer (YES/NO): YES